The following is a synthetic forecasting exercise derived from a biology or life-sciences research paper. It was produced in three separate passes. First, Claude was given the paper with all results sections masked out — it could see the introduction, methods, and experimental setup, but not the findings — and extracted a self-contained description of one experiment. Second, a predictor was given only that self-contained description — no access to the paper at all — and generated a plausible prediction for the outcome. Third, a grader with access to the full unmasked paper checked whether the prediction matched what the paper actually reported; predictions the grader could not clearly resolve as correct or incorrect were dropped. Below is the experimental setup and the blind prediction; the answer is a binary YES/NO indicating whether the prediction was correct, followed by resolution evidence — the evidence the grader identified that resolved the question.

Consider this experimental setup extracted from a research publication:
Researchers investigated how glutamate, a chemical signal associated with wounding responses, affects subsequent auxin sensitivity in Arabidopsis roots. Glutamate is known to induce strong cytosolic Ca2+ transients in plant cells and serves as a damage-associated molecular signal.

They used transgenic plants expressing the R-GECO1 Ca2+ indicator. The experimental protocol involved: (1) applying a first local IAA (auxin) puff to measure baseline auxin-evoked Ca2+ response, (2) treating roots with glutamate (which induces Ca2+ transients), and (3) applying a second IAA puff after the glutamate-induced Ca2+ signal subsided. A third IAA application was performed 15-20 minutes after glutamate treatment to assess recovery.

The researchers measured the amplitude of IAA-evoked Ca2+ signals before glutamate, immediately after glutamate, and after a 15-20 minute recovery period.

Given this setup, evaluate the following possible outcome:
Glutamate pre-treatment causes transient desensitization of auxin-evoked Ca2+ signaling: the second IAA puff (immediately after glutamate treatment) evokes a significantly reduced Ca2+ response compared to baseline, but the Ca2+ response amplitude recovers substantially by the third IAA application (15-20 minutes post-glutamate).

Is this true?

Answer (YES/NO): YES